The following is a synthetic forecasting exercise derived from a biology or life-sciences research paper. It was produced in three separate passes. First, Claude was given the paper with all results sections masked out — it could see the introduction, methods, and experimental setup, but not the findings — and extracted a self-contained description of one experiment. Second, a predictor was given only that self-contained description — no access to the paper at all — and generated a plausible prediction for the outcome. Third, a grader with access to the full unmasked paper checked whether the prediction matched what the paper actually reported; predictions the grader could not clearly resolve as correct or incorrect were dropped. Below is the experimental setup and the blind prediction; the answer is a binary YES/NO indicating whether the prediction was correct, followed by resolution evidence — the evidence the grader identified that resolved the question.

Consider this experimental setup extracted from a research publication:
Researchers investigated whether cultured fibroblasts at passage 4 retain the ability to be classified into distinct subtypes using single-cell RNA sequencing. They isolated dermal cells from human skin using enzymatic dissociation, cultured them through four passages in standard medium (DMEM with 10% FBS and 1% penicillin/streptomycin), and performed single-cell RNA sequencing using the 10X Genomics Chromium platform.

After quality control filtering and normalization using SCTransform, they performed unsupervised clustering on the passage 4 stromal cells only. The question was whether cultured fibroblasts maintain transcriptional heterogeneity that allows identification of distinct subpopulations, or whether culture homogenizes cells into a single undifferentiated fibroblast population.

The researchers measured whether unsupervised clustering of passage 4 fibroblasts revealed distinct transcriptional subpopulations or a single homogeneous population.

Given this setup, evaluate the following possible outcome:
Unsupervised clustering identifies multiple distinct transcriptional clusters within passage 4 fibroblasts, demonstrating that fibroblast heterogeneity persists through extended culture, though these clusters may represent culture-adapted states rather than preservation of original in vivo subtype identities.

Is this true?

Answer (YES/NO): YES